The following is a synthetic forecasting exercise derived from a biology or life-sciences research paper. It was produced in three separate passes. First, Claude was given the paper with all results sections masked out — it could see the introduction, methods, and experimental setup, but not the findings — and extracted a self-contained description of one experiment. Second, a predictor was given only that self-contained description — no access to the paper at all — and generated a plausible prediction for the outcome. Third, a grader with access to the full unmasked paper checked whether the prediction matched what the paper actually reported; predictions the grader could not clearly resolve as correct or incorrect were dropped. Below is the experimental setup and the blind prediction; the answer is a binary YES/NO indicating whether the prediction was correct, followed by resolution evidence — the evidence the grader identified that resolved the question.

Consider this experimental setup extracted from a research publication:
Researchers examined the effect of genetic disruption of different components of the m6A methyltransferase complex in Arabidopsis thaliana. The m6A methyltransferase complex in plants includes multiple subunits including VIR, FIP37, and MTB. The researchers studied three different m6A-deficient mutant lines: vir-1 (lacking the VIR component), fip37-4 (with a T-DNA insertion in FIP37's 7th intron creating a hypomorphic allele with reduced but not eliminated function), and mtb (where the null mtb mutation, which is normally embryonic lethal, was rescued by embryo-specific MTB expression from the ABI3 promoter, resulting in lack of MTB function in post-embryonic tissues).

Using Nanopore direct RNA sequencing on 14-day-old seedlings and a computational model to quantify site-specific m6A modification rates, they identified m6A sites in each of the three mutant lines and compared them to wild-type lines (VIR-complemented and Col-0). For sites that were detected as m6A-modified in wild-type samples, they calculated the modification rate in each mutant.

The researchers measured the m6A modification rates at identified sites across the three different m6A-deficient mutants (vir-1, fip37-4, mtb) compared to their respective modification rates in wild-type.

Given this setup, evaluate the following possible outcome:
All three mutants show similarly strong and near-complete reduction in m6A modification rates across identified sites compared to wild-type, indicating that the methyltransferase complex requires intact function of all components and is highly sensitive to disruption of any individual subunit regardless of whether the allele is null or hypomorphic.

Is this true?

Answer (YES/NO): NO